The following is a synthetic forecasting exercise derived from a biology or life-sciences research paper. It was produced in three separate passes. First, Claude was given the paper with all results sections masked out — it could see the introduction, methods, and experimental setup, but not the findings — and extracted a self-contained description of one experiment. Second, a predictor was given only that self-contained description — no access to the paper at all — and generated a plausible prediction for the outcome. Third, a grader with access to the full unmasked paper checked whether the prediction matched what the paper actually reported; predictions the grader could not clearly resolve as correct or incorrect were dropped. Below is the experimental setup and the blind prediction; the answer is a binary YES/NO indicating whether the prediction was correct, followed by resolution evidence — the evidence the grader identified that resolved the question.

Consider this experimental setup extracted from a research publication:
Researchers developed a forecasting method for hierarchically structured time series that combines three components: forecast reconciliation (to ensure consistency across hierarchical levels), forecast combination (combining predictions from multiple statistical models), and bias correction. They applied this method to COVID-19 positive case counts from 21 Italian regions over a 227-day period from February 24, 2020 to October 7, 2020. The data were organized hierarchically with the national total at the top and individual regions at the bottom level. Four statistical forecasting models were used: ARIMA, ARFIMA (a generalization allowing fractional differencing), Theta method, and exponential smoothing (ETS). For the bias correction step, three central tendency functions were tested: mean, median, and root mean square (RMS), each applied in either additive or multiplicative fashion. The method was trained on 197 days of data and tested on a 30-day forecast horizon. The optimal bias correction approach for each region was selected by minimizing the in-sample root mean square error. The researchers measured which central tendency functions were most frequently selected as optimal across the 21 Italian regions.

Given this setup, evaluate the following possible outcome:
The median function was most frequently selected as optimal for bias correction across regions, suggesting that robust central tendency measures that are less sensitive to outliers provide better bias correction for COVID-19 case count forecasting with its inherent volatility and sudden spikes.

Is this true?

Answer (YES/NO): NO